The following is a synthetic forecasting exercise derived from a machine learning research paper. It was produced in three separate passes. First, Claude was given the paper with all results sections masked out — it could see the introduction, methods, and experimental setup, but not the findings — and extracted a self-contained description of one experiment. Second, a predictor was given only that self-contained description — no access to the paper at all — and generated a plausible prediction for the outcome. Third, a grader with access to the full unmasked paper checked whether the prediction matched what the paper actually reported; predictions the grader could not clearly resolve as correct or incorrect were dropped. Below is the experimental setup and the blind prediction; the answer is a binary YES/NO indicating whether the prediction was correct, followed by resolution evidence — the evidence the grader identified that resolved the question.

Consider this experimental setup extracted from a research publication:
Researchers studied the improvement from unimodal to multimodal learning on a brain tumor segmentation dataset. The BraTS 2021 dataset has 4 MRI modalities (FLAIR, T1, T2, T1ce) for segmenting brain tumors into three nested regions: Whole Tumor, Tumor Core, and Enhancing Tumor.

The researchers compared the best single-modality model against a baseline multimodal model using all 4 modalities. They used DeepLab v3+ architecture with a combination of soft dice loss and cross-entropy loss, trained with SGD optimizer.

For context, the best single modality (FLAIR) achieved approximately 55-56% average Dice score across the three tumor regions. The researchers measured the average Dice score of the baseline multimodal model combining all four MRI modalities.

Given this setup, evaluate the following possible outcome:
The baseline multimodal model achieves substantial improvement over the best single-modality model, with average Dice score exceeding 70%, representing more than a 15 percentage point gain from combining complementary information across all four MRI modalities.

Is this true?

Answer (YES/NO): NO